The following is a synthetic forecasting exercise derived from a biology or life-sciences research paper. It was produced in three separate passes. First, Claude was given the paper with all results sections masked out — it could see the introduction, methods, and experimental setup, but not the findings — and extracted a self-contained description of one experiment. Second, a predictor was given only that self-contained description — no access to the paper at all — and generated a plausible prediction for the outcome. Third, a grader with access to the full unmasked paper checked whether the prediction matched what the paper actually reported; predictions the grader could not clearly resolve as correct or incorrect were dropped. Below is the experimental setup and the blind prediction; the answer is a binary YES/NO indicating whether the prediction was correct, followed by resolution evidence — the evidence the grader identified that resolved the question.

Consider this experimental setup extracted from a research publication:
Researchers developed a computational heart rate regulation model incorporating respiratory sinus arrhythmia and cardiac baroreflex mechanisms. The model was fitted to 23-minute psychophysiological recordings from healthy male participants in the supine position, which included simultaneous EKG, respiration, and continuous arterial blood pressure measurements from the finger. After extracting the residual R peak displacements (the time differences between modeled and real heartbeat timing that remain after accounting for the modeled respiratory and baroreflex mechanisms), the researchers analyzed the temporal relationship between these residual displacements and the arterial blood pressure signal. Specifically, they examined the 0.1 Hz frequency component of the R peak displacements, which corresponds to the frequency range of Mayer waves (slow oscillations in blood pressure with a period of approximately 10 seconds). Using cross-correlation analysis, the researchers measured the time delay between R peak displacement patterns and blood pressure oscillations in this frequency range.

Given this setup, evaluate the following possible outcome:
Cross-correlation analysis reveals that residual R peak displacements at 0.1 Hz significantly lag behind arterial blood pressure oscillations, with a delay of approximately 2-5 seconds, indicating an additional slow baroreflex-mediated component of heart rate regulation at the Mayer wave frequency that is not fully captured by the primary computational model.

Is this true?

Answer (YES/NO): NO